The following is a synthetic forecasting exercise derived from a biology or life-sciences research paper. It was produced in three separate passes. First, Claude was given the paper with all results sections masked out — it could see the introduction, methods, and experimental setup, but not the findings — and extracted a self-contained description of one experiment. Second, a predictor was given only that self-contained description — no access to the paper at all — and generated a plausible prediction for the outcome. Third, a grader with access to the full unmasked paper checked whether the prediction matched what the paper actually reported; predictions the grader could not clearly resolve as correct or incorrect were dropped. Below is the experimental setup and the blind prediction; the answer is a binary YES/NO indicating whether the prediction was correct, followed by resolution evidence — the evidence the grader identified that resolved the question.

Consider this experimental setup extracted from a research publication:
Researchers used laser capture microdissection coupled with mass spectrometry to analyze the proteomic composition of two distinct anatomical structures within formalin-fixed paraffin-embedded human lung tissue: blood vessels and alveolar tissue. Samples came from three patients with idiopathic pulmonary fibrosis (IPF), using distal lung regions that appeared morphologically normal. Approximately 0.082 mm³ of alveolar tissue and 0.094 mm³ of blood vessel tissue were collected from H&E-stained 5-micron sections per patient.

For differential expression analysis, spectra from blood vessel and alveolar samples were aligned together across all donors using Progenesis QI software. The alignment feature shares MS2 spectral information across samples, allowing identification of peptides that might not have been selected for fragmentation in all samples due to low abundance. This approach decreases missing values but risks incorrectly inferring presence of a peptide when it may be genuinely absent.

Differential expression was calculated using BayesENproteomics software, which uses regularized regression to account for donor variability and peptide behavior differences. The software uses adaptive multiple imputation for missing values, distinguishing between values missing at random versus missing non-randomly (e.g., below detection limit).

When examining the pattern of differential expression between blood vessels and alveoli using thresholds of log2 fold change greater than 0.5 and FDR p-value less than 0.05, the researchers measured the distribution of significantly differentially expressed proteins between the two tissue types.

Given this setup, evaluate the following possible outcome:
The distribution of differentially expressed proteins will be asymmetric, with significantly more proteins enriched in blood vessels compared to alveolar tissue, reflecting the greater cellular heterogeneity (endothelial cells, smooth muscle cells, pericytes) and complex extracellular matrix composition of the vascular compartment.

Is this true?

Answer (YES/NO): NO